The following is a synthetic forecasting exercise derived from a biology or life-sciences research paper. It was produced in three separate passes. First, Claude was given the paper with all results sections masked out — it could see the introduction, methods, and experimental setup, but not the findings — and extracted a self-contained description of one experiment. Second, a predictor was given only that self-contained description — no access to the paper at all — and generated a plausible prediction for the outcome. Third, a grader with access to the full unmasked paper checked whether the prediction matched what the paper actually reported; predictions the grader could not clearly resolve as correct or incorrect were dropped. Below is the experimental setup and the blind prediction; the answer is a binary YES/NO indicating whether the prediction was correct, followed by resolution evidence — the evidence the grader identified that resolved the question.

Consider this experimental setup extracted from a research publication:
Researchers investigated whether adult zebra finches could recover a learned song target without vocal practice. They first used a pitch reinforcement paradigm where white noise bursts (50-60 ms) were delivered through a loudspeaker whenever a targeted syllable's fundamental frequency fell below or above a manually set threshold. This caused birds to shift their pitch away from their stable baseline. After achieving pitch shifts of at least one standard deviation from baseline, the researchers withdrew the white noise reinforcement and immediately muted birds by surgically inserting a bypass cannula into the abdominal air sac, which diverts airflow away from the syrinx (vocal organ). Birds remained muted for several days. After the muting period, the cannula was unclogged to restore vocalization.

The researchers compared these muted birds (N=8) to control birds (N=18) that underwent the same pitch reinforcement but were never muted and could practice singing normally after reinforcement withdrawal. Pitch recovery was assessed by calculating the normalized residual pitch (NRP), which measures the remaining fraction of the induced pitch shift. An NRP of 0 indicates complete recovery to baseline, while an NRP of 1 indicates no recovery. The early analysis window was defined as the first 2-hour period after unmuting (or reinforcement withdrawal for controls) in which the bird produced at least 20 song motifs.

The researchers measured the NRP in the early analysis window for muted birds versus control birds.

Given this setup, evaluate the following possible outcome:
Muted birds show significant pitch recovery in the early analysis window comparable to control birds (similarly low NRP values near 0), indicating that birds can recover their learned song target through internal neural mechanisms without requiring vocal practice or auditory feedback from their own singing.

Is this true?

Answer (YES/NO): NO